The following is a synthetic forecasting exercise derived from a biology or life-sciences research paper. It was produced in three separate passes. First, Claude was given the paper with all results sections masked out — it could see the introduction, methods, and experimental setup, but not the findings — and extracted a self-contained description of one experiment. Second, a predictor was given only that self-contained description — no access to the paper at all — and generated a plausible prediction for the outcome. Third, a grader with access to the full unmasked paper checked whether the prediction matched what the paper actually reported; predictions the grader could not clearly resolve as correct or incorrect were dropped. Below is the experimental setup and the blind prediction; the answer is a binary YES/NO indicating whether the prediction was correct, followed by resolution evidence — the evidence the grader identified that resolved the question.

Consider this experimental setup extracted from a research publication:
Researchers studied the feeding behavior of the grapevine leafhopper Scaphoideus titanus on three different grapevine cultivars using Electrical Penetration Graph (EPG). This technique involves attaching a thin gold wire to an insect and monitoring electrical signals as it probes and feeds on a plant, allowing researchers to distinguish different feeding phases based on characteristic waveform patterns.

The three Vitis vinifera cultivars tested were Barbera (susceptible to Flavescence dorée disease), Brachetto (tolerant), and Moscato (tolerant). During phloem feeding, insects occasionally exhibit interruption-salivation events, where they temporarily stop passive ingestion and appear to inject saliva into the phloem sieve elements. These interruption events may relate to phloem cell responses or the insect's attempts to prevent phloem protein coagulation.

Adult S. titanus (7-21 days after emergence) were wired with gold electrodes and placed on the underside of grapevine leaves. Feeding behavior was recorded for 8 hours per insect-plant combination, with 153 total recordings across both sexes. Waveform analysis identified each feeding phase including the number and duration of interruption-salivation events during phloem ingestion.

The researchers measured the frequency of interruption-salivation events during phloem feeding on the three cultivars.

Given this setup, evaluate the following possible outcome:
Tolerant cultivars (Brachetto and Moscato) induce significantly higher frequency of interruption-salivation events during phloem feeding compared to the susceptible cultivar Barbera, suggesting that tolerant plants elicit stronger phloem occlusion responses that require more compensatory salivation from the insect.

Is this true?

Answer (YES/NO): NO